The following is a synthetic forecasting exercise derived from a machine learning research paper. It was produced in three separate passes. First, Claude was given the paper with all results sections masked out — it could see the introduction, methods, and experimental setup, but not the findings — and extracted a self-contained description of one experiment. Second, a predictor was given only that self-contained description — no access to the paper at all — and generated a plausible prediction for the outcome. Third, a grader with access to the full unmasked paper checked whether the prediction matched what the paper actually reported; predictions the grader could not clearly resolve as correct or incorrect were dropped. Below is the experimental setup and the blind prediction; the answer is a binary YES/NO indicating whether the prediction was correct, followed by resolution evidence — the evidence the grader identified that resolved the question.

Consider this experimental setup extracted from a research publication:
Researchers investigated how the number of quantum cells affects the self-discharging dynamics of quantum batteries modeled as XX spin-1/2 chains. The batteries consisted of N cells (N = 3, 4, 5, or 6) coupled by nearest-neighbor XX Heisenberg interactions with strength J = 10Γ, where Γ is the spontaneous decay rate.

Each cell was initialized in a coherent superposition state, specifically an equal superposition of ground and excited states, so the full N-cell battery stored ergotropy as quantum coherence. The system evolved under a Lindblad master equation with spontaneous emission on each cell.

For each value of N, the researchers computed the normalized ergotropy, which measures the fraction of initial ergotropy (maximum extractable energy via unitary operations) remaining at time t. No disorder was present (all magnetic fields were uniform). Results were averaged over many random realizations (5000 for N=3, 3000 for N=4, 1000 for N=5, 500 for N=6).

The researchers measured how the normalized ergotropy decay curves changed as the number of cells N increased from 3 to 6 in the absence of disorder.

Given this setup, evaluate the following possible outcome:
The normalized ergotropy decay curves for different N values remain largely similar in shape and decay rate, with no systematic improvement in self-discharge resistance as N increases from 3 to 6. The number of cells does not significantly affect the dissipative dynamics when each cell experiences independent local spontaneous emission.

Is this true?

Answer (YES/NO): YES